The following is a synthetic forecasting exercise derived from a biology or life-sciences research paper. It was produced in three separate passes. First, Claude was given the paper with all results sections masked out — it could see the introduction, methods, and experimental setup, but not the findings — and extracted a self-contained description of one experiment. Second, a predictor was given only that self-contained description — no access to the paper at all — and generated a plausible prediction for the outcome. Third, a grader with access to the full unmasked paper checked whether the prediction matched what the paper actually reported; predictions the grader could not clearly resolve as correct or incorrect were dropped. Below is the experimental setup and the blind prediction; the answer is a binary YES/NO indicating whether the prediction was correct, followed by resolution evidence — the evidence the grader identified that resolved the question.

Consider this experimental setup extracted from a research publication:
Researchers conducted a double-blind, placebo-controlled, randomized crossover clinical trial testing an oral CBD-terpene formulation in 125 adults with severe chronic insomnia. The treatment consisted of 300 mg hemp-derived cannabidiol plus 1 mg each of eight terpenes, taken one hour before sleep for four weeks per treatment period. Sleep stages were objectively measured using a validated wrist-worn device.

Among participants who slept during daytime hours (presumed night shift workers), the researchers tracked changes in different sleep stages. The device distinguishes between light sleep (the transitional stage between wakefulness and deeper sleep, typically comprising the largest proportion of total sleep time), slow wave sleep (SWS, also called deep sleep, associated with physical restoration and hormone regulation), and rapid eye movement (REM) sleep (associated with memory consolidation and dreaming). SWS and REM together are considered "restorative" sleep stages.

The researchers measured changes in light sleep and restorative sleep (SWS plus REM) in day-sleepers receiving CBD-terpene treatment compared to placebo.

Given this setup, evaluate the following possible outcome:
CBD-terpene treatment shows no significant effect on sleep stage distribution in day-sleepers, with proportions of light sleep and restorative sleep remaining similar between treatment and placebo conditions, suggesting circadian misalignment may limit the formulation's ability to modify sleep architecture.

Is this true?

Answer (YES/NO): NO